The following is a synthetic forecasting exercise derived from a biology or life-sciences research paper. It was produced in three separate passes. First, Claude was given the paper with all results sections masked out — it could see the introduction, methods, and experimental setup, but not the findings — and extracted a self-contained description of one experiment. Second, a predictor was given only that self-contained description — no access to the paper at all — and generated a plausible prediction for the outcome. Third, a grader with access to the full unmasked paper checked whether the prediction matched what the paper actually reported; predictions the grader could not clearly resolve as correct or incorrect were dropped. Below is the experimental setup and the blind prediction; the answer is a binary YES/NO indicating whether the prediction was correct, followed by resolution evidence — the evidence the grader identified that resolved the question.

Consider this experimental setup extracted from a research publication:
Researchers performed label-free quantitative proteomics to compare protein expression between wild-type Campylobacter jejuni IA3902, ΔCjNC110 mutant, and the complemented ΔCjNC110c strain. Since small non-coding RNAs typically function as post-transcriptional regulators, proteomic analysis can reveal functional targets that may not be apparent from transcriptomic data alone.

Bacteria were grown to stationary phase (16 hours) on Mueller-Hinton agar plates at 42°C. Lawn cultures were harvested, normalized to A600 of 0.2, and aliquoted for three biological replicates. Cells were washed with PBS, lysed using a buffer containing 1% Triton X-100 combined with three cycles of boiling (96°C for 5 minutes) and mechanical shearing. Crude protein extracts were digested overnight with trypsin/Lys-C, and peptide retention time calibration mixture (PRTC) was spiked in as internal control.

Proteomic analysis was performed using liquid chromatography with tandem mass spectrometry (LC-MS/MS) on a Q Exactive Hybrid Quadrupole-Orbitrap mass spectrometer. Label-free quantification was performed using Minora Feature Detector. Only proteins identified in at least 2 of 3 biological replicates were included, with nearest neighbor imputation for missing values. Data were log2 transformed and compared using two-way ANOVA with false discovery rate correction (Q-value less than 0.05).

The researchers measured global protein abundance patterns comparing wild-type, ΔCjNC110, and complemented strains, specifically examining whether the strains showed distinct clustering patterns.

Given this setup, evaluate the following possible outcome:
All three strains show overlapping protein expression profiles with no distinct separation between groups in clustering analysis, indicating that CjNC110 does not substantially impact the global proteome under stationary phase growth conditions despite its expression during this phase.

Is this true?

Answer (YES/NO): NO